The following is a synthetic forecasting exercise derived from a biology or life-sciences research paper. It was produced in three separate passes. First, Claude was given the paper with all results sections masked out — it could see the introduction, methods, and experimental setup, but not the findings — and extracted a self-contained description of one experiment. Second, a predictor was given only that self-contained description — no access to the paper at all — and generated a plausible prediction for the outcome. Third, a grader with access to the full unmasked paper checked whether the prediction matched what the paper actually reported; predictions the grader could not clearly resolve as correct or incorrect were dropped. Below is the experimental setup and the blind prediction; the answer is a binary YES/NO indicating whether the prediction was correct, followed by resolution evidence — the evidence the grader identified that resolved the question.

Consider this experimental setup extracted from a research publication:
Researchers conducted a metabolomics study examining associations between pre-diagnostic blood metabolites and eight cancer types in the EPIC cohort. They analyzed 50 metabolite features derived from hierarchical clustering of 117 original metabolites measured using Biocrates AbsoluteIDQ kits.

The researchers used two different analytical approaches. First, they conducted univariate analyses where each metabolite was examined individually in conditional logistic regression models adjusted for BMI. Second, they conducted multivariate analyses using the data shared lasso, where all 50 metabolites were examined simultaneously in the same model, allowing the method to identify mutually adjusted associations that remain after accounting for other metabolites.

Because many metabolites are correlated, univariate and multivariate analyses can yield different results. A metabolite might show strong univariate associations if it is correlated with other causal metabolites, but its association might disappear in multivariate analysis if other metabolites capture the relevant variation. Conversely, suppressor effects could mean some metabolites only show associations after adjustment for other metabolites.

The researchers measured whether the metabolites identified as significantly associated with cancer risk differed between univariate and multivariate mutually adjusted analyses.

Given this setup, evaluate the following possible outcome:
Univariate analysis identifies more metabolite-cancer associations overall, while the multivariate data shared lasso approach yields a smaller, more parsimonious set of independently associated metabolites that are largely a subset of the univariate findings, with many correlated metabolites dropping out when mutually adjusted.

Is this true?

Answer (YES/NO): NO